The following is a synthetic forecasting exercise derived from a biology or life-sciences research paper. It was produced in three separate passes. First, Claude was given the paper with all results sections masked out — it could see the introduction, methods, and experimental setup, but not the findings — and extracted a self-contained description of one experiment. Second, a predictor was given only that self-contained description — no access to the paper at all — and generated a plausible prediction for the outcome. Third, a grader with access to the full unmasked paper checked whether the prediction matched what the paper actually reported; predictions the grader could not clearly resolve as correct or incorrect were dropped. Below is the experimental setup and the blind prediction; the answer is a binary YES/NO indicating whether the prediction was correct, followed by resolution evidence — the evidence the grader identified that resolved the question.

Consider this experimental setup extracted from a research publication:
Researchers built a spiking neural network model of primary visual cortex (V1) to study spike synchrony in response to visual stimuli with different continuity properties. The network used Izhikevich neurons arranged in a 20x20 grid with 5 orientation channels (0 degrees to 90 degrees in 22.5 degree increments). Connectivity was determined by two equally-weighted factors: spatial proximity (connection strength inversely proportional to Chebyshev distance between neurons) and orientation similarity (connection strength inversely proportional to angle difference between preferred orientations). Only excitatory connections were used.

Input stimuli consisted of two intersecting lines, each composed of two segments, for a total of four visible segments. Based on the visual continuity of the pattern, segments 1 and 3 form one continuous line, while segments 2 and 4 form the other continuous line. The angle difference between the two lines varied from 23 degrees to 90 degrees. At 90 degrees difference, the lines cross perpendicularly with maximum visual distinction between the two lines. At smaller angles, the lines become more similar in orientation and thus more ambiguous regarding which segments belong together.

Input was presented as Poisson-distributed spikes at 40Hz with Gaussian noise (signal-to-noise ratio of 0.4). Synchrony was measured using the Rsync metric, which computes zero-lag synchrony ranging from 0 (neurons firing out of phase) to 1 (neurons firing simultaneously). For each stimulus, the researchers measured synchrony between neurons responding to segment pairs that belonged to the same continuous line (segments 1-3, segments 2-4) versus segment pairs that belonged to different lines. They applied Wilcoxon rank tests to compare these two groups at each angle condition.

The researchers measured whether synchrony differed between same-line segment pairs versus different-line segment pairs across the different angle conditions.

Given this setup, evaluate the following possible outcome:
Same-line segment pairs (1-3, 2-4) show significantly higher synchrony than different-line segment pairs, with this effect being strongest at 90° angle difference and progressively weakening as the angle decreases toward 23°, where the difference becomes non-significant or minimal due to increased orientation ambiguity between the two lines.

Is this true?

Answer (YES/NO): NO